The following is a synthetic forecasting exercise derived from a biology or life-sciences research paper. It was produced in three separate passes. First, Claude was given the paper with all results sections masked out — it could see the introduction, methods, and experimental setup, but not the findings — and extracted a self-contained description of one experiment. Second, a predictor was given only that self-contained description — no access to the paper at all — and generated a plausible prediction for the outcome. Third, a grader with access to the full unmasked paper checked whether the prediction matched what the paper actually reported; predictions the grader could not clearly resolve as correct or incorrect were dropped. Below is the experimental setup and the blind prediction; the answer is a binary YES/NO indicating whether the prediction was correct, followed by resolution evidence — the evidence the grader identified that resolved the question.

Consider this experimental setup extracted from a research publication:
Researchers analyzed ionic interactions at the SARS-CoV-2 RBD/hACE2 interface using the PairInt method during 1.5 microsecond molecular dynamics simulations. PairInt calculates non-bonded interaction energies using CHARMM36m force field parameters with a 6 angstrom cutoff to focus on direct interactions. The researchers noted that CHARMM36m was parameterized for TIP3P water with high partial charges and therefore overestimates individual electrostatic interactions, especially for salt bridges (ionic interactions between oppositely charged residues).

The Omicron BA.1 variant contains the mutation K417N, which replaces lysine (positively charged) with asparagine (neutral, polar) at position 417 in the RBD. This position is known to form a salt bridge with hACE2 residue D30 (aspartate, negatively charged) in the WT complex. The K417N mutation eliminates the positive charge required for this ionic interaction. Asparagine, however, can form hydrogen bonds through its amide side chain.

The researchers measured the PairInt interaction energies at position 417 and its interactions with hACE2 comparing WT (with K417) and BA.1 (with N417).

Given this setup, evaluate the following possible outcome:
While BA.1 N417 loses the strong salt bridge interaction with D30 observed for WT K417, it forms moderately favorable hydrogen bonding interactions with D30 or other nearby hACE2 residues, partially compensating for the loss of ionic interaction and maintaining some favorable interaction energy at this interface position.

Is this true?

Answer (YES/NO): NO